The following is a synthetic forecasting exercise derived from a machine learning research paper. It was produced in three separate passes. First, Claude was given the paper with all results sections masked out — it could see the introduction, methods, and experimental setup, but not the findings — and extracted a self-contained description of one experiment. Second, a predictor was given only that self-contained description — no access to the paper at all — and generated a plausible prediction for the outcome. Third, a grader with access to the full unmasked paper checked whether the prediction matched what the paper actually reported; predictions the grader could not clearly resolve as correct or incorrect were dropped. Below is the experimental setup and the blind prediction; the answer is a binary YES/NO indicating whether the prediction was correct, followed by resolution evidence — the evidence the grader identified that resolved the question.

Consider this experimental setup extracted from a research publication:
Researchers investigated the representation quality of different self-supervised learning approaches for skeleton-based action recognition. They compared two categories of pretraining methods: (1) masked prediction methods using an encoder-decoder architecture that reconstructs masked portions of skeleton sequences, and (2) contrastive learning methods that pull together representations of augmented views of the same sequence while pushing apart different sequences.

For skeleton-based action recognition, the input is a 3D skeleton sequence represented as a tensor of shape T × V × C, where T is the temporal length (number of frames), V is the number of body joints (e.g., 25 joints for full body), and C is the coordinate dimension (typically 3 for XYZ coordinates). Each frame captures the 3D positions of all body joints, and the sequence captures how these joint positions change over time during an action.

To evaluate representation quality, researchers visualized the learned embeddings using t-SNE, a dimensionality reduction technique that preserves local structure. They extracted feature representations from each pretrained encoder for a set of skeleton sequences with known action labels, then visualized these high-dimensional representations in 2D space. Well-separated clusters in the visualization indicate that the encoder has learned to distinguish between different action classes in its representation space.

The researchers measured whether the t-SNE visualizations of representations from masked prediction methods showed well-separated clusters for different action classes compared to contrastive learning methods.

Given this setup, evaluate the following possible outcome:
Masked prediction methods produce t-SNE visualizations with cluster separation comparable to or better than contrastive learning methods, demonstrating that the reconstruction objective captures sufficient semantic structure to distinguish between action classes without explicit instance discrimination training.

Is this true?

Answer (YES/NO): NO